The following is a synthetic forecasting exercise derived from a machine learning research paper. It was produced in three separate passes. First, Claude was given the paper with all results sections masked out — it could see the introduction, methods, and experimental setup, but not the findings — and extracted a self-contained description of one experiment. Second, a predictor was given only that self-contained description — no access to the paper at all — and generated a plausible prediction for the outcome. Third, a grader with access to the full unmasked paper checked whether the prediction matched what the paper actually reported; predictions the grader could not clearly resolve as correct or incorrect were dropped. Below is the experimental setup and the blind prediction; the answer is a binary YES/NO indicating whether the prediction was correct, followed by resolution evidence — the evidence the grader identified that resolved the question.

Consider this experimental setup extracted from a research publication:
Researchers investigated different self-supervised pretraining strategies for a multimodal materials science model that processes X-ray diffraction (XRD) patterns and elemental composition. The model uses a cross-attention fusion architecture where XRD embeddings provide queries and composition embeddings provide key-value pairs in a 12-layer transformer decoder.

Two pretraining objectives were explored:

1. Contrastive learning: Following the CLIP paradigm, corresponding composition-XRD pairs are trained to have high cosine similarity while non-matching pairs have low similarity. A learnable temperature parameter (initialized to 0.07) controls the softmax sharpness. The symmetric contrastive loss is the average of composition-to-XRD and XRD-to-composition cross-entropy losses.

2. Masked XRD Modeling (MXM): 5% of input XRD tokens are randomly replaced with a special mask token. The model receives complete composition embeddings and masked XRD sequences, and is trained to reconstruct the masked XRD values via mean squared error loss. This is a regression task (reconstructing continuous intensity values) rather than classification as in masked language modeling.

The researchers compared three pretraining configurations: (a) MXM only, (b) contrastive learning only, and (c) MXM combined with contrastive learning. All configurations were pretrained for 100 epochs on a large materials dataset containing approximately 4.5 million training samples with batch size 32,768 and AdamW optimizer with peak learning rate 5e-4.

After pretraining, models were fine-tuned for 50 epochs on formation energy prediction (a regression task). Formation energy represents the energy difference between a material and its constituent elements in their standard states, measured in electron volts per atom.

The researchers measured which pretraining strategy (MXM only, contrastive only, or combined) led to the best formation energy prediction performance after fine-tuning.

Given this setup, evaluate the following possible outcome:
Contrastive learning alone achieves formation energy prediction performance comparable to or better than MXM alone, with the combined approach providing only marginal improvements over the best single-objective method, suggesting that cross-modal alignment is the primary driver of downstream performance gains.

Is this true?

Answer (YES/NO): NO